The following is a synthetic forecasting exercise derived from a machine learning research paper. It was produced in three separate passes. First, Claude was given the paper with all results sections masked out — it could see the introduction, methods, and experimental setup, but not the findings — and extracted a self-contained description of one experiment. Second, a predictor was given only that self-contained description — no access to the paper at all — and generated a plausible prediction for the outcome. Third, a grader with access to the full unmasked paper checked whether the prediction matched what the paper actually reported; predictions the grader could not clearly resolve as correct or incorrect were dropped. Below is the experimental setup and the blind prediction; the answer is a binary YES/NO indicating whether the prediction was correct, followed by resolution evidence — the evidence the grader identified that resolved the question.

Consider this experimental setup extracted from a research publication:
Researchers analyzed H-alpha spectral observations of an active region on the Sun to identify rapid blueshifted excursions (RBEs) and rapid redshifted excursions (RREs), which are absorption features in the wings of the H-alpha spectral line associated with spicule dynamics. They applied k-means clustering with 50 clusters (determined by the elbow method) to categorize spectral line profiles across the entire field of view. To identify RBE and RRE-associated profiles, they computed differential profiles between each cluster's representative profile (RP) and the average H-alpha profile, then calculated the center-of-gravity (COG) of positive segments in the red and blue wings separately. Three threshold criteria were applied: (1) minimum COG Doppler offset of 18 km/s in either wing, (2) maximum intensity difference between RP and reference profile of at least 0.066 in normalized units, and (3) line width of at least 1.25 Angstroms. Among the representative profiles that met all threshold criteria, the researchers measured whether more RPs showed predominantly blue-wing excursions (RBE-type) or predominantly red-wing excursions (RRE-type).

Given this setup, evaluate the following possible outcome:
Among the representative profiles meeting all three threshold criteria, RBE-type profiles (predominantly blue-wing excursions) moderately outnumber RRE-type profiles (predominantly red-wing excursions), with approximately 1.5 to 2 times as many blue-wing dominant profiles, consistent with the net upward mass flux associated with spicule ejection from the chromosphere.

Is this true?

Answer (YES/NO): NO